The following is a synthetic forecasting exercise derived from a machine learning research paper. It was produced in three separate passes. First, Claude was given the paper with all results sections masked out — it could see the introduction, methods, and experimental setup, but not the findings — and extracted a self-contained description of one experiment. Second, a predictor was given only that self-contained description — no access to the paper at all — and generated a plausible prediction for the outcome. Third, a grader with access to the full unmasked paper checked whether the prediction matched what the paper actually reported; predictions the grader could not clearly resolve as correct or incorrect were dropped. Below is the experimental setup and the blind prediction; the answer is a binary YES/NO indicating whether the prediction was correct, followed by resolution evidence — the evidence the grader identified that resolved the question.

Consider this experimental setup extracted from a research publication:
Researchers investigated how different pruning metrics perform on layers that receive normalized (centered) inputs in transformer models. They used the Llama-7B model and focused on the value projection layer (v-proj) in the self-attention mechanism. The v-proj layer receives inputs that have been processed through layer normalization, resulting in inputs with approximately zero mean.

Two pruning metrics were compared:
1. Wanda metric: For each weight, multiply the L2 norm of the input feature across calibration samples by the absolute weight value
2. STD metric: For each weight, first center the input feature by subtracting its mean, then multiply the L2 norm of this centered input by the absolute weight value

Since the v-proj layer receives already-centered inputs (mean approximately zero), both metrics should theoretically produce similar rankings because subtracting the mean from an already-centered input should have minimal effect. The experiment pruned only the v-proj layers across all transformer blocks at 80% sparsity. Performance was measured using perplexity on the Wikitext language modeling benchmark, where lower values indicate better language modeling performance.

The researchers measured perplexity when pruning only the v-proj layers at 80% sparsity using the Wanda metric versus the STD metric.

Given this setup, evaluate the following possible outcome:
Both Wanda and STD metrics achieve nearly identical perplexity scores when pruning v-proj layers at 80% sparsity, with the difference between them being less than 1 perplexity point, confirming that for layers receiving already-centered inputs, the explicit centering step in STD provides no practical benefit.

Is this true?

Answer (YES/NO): NO